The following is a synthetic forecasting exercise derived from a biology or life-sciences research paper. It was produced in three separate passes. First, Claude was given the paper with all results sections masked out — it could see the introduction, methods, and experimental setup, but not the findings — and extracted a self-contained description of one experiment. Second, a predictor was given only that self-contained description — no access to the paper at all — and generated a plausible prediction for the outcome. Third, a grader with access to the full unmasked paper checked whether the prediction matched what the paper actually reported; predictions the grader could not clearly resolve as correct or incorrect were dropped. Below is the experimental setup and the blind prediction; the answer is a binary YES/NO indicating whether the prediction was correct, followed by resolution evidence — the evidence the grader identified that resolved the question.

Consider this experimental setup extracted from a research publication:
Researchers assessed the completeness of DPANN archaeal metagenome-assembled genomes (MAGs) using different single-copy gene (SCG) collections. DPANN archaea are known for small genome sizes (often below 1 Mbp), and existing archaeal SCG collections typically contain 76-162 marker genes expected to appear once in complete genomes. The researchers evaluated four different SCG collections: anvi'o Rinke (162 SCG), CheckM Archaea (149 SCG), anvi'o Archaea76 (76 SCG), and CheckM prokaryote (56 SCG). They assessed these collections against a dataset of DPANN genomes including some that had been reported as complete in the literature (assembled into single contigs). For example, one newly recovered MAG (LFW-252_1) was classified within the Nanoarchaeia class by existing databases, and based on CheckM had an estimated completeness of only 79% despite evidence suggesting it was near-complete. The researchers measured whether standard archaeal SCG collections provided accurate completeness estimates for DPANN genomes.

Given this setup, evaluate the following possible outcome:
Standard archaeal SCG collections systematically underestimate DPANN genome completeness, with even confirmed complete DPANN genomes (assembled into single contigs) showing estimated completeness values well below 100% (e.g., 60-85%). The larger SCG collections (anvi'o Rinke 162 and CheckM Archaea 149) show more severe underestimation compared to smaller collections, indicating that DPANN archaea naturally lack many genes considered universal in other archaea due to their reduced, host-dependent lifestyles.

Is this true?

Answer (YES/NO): NO